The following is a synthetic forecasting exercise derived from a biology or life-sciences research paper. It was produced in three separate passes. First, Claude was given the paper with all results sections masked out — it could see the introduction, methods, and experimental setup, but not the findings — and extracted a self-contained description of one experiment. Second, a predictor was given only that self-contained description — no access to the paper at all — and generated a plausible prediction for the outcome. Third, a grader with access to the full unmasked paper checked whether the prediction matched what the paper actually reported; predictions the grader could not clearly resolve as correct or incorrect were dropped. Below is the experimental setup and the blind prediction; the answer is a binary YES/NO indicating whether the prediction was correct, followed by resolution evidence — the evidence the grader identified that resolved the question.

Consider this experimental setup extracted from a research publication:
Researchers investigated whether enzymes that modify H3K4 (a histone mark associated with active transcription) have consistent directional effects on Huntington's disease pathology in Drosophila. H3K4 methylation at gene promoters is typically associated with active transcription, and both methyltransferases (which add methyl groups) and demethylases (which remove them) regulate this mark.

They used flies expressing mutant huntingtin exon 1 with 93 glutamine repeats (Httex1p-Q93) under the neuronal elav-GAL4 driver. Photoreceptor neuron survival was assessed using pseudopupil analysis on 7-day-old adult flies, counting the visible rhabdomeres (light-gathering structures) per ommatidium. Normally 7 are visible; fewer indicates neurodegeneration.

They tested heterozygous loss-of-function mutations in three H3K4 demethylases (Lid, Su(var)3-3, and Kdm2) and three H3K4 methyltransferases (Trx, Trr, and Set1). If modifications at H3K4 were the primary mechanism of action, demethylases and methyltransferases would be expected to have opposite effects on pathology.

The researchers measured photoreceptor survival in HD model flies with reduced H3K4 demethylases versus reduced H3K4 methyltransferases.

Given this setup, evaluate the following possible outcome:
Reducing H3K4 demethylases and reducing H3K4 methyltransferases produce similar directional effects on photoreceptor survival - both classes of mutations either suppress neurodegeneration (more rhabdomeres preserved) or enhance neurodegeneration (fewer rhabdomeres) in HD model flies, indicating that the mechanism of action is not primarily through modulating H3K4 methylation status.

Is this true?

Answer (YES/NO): YES